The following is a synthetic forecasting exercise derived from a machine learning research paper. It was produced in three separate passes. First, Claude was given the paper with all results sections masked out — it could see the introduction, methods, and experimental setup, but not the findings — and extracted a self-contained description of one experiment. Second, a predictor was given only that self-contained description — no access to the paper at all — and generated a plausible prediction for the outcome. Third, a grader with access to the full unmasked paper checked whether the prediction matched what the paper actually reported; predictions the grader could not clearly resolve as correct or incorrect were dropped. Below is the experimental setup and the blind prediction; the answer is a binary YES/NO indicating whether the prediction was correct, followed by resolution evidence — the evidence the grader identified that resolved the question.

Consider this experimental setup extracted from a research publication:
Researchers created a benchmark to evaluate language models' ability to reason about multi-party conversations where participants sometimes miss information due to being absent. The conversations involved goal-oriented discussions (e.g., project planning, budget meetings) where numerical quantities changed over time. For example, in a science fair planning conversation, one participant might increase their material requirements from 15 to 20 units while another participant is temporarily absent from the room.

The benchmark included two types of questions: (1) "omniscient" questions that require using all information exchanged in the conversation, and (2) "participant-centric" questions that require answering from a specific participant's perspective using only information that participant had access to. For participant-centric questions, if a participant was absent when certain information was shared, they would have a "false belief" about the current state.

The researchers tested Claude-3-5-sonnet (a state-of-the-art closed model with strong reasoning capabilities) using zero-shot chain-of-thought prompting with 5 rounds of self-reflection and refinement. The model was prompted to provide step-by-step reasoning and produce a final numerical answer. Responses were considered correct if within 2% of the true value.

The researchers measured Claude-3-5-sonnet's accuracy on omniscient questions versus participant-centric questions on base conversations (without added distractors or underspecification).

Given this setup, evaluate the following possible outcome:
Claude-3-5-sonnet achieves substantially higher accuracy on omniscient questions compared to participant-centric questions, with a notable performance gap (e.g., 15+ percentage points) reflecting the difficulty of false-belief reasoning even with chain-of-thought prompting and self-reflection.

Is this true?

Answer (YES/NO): YES